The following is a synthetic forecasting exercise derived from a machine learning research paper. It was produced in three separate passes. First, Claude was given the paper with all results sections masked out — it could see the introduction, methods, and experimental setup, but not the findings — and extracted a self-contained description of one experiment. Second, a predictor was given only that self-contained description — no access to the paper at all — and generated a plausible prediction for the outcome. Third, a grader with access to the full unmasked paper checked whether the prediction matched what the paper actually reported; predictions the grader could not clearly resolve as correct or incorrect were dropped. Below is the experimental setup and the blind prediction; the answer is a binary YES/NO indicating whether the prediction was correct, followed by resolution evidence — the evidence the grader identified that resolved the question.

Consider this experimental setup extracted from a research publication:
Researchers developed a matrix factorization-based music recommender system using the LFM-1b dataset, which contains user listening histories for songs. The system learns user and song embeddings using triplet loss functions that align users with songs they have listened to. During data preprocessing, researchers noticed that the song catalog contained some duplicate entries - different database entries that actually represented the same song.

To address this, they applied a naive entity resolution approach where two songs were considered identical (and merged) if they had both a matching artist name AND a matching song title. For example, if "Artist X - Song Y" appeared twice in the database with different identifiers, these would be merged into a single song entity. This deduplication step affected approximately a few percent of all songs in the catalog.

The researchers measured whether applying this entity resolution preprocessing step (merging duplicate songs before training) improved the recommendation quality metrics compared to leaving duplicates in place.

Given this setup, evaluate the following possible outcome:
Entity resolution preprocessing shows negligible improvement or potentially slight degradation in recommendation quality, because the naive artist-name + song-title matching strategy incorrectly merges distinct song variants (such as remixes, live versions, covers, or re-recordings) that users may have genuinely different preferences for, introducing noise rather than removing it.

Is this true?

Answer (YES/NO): YES